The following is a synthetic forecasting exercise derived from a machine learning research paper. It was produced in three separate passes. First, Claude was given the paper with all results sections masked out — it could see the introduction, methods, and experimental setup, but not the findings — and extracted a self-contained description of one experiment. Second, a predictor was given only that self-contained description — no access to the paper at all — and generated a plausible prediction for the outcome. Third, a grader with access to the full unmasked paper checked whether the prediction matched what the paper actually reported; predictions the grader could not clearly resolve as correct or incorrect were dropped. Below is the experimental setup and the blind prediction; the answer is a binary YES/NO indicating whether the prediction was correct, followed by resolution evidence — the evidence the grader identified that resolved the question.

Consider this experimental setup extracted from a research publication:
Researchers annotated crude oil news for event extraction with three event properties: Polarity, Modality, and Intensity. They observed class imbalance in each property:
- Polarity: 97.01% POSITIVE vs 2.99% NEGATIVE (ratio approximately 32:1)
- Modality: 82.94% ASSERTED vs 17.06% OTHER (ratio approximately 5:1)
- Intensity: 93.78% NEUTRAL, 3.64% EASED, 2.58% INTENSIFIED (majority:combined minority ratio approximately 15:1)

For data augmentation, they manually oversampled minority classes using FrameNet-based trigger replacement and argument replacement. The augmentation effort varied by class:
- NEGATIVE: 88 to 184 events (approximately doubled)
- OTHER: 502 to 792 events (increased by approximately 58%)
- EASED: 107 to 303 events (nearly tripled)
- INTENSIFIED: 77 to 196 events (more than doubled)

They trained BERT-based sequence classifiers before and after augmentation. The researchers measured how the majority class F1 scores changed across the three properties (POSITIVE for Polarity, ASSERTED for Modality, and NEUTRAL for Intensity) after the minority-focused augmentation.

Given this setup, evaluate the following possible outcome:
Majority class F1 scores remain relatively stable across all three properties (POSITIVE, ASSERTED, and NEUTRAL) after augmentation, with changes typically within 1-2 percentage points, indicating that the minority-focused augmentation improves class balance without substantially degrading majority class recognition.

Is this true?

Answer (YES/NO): NO